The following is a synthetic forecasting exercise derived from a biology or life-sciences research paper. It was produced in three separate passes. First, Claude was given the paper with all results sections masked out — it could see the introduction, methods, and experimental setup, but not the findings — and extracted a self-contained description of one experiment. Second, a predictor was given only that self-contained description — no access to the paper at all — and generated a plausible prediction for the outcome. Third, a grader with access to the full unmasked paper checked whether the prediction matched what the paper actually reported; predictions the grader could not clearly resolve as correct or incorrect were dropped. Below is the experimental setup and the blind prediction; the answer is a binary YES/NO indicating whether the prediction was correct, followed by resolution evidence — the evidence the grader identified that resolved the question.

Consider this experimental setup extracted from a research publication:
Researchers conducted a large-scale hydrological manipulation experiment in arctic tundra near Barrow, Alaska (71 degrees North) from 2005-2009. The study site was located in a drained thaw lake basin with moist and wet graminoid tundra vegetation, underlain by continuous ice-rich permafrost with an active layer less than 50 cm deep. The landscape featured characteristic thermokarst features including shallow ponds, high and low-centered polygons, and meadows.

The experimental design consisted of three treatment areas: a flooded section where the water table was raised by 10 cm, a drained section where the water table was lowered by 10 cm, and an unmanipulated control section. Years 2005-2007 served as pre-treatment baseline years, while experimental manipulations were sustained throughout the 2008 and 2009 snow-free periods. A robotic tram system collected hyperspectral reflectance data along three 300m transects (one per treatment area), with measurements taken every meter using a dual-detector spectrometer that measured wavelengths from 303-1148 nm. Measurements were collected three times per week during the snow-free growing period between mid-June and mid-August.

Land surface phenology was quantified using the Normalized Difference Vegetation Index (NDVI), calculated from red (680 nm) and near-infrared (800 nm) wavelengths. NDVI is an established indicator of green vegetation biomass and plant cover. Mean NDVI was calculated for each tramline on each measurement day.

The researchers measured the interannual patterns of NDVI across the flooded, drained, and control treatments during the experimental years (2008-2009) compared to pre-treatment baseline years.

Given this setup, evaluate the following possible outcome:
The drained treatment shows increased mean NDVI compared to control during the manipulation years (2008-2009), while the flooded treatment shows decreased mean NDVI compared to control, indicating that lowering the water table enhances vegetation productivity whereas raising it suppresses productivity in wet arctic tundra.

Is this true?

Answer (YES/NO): NO